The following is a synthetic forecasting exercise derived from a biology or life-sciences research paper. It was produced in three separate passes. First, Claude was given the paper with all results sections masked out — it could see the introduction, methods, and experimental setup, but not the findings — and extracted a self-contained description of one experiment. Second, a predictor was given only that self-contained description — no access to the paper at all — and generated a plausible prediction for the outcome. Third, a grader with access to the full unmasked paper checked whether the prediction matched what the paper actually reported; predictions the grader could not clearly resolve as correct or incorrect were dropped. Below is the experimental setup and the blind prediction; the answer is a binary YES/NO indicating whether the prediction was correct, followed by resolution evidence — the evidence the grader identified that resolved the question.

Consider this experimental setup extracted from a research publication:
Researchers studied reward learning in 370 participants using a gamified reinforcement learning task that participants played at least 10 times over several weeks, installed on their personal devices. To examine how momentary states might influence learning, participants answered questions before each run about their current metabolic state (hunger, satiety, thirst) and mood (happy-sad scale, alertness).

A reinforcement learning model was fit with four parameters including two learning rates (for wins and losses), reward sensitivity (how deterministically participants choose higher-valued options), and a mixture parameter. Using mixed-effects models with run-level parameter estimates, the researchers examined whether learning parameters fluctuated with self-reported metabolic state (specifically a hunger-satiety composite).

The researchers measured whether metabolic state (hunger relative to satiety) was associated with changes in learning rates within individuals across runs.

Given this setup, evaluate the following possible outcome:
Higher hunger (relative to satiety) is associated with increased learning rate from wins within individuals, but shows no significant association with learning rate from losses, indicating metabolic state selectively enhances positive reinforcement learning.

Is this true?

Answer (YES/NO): NO